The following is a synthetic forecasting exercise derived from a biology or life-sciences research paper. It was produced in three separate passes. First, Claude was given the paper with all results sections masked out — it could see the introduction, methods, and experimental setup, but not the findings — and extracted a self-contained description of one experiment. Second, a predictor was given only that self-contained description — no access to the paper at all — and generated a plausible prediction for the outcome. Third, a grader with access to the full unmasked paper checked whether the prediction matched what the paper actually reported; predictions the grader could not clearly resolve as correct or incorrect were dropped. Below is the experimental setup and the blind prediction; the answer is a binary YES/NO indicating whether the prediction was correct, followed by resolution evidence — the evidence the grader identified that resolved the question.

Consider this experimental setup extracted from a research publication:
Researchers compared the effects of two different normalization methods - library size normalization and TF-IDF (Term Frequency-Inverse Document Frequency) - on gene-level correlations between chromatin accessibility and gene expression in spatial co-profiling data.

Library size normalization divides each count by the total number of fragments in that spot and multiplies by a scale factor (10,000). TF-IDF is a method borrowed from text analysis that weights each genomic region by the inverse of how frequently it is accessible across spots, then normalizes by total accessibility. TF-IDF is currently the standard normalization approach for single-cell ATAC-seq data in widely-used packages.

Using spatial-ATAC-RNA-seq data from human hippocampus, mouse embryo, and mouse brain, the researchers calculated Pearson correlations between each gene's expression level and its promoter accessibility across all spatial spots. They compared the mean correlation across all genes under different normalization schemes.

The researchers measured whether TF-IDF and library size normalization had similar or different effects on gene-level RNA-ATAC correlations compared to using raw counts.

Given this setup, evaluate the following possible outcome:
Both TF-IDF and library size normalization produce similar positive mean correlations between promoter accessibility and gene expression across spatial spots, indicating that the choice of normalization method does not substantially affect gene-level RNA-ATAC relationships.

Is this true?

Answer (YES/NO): NO